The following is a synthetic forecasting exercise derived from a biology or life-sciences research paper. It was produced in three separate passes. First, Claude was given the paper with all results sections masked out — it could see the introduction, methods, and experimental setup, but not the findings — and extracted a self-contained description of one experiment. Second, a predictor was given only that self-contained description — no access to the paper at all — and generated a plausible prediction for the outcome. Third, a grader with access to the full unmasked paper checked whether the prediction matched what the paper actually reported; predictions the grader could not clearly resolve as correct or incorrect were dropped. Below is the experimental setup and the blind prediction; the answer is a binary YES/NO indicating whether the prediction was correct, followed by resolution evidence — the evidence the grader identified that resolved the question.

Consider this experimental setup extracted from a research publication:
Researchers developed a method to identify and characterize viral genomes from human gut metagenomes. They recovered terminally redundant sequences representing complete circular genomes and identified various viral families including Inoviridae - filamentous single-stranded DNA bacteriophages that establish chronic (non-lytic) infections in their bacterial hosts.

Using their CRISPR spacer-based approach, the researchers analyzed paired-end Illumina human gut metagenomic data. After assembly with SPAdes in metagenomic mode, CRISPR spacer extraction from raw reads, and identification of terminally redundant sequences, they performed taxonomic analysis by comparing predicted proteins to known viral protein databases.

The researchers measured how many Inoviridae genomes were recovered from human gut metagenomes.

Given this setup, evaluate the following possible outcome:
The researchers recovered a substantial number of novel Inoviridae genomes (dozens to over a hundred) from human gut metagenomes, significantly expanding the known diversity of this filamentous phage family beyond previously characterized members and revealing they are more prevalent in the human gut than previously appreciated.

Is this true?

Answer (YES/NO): YES